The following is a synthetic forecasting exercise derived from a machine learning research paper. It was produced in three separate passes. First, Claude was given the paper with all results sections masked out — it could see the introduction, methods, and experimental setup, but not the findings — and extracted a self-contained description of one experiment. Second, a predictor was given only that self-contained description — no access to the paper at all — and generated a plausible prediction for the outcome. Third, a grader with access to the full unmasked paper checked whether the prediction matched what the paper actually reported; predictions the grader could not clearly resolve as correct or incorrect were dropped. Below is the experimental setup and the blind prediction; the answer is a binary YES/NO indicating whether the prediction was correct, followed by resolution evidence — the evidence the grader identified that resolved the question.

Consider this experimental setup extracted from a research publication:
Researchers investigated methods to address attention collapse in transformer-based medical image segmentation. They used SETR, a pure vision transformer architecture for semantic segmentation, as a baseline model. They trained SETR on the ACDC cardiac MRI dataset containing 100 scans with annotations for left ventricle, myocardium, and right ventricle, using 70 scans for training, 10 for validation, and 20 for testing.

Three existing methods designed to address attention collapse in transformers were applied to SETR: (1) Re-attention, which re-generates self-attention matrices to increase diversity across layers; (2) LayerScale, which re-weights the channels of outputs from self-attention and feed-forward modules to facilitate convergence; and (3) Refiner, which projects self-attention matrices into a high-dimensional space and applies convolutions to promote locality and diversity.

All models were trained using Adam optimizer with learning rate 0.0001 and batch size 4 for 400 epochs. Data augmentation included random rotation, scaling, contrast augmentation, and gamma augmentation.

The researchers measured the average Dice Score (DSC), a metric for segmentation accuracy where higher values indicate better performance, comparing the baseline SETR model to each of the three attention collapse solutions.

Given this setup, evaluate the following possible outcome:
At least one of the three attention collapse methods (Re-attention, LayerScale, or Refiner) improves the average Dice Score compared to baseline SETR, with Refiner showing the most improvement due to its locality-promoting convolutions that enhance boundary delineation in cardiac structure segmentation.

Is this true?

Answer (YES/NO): NO